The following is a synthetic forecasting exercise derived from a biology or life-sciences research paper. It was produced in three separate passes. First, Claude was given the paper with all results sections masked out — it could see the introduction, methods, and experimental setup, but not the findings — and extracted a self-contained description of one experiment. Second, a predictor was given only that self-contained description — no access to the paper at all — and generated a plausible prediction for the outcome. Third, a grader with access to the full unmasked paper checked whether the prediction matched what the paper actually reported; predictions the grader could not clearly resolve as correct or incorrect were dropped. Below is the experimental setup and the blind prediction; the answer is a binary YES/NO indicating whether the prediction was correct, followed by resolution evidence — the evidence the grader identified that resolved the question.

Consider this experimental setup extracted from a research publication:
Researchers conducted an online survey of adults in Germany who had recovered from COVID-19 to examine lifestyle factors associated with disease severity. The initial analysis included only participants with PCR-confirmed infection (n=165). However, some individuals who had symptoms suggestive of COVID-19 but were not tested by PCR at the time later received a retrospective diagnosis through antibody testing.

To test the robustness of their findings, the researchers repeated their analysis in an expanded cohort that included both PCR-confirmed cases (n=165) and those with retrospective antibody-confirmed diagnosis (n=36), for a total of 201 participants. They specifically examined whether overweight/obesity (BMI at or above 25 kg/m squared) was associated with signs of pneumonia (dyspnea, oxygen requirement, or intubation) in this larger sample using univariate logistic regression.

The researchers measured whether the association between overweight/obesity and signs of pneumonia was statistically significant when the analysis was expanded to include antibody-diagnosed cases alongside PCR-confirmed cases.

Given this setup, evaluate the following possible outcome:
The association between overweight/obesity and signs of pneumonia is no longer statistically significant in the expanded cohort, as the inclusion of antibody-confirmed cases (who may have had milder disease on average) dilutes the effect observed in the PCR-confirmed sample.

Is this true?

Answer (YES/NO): NO